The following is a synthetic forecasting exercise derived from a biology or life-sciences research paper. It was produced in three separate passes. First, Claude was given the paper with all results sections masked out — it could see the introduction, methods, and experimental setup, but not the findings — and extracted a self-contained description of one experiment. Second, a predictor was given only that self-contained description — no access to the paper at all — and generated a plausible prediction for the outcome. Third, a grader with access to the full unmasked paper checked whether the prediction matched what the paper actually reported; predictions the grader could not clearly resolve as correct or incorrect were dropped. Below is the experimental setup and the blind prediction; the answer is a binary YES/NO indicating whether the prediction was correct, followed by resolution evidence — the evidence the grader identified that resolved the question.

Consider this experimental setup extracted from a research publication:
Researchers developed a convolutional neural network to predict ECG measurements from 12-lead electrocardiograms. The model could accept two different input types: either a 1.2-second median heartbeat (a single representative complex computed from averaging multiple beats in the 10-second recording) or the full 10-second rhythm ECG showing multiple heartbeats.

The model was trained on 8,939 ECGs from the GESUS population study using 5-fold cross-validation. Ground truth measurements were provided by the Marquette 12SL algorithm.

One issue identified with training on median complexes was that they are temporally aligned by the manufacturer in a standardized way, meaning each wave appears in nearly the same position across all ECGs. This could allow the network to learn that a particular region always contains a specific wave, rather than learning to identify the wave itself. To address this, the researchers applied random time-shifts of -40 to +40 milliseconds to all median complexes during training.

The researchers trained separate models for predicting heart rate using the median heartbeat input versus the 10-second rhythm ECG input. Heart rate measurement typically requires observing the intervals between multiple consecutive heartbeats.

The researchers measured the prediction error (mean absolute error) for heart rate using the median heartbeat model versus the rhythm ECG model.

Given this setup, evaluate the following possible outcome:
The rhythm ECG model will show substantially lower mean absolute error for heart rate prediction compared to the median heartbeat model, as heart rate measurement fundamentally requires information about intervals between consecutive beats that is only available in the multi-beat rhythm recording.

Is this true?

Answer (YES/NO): NO